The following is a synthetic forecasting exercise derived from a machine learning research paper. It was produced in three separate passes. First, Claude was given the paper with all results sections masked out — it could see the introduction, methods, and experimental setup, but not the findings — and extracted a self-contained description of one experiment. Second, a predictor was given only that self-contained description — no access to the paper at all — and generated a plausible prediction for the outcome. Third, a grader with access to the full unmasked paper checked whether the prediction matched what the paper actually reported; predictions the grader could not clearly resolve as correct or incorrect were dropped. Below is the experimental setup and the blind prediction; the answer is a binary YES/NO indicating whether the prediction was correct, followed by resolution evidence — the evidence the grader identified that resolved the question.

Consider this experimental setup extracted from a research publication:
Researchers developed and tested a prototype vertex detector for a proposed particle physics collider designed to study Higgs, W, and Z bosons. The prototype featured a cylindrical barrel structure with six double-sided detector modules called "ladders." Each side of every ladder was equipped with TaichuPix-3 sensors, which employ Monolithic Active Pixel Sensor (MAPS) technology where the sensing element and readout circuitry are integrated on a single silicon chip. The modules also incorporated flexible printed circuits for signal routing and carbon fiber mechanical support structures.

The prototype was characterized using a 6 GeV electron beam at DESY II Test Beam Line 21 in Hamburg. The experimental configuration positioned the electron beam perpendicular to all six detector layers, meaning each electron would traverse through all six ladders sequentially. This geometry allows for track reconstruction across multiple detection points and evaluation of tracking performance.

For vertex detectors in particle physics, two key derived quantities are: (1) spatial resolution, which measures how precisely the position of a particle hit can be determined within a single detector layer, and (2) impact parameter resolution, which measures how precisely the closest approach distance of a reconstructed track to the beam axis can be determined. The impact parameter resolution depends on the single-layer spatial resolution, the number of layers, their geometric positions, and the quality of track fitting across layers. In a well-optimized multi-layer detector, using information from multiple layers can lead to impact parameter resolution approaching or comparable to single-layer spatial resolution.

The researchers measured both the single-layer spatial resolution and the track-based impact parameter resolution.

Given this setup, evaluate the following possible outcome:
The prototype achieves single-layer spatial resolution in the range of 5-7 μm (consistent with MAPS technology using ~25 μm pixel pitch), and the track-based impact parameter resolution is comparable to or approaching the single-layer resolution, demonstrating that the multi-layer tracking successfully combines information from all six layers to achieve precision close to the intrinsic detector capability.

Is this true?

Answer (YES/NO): YES